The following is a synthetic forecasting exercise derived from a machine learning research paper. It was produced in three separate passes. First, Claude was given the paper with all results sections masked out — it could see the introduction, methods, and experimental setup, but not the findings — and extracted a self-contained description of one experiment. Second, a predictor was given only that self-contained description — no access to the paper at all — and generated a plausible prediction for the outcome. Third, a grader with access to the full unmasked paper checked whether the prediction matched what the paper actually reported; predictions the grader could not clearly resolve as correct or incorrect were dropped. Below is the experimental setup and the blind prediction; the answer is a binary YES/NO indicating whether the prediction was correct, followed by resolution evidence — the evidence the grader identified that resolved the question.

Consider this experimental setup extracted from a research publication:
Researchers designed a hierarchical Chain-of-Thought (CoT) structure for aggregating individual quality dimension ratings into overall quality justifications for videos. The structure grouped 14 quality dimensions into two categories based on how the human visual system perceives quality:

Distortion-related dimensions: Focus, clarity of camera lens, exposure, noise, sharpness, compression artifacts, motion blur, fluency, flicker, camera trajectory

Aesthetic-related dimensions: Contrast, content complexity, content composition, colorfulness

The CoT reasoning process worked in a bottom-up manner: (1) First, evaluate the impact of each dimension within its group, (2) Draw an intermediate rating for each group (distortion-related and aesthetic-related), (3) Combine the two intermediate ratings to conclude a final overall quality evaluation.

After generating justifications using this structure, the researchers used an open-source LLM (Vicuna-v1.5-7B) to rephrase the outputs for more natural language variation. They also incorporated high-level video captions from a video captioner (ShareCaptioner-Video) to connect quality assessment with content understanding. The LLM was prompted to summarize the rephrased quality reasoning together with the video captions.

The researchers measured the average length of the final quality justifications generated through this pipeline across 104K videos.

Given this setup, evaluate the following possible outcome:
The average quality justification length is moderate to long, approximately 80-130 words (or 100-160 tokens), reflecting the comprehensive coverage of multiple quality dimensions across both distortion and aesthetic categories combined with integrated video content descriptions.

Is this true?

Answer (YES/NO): YES